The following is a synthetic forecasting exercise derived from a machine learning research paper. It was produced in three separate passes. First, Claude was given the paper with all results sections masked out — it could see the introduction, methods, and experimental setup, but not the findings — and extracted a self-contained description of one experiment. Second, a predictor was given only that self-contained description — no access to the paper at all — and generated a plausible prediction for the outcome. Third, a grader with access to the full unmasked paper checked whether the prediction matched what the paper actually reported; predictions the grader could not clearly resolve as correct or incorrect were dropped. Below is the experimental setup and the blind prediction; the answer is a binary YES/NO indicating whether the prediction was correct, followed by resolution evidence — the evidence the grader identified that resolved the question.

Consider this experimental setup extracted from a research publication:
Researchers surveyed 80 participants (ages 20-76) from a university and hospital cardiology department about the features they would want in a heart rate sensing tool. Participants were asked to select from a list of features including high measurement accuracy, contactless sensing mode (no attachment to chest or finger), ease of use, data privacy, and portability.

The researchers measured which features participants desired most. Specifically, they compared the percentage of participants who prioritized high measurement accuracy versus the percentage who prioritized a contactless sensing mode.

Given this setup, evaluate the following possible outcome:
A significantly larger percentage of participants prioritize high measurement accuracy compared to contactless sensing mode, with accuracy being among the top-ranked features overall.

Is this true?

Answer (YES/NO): NO